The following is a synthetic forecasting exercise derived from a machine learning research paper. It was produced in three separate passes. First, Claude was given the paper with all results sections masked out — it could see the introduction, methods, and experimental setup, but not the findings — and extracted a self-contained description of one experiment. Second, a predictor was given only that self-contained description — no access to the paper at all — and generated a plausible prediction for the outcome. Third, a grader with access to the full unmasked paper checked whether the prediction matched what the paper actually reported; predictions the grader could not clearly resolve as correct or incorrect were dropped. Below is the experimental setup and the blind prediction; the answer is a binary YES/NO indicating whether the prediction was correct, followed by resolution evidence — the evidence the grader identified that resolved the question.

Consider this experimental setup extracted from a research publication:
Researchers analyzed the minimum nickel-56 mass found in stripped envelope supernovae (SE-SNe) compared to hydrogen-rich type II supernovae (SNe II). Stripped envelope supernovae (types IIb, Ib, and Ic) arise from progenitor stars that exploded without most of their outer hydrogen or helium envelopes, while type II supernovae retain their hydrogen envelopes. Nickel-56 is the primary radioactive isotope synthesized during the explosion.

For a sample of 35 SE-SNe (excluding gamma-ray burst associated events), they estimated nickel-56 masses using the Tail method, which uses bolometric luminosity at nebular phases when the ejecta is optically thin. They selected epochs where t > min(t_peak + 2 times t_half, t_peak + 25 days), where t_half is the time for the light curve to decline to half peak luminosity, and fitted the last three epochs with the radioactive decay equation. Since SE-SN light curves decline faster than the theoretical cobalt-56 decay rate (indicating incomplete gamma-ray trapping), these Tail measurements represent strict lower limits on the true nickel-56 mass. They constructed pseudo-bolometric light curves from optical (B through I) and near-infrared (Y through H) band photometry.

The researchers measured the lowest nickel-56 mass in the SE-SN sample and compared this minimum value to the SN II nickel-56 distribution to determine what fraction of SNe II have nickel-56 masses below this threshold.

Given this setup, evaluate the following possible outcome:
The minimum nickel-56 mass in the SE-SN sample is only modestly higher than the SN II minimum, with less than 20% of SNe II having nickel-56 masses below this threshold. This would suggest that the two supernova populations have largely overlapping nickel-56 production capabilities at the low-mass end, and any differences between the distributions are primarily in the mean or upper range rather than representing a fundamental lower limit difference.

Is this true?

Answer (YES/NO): NO